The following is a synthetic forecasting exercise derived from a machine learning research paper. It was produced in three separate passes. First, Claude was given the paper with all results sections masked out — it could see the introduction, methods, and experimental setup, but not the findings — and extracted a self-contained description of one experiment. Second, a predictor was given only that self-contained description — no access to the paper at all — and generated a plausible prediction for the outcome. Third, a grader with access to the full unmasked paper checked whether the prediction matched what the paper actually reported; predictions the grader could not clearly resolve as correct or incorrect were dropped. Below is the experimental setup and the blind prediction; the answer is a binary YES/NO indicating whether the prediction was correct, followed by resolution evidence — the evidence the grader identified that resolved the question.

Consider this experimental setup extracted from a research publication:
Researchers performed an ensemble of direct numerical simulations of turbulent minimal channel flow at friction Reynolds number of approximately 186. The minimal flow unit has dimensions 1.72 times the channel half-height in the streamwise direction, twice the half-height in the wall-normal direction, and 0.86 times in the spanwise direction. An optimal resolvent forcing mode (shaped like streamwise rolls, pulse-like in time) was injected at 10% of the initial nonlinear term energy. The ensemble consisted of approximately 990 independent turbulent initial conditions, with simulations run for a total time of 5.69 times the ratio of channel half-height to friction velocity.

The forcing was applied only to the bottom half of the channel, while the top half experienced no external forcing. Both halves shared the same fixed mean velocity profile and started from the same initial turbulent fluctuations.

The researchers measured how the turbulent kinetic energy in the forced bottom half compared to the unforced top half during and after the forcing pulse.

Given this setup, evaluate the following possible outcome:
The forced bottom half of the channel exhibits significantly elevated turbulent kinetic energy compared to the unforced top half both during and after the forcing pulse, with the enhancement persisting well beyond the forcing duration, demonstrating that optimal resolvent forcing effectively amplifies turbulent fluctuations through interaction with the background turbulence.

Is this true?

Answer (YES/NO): NO